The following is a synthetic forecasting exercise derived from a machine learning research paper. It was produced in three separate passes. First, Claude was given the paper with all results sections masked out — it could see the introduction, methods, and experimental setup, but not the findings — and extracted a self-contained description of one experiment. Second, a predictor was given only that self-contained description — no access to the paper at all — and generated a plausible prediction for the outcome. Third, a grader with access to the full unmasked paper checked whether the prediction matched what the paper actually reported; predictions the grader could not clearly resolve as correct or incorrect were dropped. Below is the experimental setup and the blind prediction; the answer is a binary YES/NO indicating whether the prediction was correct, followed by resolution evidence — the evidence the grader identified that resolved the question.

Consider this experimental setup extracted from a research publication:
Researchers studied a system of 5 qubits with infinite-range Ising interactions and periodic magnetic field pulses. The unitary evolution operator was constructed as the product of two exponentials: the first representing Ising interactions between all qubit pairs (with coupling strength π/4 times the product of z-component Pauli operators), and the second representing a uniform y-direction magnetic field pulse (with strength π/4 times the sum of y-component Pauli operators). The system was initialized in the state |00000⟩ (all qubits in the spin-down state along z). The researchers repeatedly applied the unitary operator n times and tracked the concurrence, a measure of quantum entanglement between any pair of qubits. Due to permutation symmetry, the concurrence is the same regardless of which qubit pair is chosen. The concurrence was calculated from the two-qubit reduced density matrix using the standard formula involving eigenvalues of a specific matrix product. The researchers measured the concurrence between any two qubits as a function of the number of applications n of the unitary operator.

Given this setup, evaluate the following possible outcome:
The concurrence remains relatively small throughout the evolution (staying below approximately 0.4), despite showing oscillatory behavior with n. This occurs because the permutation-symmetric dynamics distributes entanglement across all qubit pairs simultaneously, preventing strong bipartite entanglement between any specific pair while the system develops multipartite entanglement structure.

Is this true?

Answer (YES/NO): NO